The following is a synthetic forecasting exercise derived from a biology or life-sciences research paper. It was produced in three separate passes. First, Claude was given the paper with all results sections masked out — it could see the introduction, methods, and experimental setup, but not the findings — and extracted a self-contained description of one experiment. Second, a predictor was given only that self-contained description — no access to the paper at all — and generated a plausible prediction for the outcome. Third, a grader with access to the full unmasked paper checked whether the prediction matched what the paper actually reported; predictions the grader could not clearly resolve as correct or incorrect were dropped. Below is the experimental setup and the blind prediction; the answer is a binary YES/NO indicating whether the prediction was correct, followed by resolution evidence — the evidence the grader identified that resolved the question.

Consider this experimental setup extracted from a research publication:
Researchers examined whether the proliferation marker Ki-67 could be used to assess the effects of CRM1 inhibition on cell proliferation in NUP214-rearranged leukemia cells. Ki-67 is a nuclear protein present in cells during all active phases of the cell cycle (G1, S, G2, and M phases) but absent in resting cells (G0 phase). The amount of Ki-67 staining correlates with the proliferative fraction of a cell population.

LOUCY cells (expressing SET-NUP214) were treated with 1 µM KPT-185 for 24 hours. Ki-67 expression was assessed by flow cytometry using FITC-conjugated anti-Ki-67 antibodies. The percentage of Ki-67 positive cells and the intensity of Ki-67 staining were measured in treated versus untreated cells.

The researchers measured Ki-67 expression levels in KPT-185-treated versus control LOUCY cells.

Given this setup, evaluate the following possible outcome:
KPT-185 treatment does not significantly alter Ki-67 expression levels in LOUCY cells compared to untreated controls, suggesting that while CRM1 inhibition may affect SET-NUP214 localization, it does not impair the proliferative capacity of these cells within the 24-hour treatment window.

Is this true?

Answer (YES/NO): NO